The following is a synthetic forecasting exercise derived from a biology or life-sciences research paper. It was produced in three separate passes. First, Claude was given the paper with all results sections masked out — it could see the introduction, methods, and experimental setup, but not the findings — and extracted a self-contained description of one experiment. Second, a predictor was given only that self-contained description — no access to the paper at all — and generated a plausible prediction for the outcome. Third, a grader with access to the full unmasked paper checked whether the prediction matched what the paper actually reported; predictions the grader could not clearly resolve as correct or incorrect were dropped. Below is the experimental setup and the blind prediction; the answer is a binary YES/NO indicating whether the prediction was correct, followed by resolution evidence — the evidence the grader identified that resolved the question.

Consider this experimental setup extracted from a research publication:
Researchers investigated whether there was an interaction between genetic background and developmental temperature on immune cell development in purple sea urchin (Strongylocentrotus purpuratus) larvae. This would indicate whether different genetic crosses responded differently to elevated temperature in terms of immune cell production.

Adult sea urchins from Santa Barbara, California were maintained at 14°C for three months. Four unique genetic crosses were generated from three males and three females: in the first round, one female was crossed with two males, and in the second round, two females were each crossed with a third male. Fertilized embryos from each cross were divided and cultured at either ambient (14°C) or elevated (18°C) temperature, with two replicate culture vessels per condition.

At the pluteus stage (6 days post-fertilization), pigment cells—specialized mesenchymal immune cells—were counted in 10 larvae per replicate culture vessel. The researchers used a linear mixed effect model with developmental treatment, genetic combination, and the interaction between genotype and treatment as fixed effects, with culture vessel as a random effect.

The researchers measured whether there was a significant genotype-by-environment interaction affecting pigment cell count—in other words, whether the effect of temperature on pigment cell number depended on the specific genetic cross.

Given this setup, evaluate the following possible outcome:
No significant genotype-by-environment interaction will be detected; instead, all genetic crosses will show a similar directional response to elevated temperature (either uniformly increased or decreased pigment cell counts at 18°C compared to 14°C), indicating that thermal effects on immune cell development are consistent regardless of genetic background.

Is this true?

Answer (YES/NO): NO